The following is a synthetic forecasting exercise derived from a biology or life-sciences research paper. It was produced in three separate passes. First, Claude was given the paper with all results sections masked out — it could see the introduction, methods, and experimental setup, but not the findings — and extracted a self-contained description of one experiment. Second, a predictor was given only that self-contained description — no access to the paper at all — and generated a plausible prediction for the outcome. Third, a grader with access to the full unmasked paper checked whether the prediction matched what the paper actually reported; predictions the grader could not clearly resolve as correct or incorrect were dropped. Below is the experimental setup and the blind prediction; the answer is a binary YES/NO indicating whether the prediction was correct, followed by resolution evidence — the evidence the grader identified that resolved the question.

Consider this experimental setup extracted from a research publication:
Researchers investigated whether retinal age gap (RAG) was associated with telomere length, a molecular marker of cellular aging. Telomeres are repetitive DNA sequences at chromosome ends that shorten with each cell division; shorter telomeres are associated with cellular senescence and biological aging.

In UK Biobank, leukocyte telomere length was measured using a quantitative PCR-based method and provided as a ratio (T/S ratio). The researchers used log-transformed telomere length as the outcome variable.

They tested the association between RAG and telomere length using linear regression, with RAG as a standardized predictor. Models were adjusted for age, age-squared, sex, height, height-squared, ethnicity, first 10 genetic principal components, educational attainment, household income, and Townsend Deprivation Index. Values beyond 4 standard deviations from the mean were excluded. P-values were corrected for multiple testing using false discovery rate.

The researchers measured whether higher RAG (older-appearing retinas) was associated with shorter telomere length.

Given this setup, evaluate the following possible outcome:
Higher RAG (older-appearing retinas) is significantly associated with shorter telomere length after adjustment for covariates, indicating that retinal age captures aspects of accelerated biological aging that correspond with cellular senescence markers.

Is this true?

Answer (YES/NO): YES